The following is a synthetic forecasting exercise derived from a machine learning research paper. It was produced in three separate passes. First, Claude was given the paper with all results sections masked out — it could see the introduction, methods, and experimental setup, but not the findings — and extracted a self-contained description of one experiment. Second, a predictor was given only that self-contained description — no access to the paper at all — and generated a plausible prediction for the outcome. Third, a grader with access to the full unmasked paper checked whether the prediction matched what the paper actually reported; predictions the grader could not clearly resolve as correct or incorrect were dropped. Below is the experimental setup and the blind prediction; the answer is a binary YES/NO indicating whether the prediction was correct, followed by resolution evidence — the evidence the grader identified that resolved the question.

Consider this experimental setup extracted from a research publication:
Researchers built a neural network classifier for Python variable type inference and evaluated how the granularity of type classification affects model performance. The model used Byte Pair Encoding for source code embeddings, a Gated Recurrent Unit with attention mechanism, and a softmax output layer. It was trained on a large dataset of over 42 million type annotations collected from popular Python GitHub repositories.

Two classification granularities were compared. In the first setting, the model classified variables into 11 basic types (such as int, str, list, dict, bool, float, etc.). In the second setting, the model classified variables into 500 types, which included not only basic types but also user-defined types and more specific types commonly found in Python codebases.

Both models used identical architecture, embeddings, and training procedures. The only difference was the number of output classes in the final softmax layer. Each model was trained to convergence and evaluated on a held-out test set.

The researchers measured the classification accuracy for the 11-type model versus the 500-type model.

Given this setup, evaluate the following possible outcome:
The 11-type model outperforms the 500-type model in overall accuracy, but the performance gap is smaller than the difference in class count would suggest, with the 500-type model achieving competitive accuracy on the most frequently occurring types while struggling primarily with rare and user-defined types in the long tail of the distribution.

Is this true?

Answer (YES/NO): YES